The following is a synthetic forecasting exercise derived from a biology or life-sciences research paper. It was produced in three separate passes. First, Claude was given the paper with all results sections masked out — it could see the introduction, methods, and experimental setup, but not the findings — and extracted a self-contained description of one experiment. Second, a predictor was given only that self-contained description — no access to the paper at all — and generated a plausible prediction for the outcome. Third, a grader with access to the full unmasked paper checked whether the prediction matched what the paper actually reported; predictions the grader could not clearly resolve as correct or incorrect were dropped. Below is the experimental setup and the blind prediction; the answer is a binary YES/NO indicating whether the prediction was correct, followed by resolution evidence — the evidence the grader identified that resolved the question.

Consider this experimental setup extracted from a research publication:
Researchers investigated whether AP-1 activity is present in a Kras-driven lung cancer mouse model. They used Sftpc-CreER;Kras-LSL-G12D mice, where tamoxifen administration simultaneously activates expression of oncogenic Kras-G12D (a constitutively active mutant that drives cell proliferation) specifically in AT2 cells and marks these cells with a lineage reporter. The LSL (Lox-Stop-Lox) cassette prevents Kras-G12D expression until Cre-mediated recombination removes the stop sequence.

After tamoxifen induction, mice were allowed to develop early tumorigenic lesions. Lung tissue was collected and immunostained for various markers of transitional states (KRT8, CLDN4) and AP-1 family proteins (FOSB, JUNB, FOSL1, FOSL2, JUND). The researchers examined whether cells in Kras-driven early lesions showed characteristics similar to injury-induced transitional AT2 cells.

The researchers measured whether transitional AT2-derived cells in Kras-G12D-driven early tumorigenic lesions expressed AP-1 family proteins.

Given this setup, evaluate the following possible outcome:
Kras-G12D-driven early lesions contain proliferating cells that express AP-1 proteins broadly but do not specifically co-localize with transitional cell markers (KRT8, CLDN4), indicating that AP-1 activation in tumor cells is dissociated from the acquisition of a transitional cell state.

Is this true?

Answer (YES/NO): NO